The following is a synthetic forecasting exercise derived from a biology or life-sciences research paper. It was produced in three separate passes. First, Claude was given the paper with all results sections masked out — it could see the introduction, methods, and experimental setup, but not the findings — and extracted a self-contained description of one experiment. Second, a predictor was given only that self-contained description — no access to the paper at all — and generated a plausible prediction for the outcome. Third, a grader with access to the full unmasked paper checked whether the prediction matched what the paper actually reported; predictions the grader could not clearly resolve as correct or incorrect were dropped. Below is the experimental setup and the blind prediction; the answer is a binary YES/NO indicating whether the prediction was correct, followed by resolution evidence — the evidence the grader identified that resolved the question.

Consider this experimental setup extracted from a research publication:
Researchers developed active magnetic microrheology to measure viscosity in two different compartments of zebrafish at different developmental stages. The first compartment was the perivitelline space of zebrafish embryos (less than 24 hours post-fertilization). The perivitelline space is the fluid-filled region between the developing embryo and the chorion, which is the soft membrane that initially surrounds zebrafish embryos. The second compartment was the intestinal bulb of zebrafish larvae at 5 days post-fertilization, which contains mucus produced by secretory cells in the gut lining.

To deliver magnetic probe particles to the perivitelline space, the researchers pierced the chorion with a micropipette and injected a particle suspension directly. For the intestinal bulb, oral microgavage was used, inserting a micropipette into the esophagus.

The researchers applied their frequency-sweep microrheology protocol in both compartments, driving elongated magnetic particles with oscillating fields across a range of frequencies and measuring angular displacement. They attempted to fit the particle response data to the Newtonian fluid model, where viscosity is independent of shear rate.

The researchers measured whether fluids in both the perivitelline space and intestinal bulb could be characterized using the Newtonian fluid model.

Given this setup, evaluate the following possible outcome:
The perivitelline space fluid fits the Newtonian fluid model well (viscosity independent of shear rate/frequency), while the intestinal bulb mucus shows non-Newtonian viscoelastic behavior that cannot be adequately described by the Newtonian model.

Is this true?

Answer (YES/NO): NO